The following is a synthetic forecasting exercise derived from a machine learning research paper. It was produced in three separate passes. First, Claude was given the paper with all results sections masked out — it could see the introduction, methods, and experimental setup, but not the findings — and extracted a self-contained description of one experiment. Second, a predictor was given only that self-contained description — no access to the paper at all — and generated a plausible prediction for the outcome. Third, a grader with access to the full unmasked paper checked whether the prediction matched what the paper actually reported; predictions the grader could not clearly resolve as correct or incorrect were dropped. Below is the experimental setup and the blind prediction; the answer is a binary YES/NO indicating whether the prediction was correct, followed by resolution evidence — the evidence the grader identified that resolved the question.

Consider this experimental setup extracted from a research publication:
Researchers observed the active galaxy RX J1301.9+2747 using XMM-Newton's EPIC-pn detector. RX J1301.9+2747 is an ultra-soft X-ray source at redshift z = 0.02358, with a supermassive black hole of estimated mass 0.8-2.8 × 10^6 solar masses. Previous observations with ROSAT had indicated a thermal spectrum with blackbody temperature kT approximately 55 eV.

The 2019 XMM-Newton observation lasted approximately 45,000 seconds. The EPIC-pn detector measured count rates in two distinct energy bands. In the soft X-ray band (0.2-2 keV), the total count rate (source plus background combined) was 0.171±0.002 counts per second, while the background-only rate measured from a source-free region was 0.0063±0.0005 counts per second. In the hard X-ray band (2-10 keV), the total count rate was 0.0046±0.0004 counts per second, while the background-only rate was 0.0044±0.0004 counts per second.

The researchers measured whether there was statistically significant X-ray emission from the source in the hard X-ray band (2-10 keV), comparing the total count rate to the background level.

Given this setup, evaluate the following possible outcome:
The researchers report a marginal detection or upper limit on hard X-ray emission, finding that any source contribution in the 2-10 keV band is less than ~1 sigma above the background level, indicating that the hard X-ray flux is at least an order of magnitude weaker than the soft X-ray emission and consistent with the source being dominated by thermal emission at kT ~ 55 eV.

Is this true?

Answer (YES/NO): NO